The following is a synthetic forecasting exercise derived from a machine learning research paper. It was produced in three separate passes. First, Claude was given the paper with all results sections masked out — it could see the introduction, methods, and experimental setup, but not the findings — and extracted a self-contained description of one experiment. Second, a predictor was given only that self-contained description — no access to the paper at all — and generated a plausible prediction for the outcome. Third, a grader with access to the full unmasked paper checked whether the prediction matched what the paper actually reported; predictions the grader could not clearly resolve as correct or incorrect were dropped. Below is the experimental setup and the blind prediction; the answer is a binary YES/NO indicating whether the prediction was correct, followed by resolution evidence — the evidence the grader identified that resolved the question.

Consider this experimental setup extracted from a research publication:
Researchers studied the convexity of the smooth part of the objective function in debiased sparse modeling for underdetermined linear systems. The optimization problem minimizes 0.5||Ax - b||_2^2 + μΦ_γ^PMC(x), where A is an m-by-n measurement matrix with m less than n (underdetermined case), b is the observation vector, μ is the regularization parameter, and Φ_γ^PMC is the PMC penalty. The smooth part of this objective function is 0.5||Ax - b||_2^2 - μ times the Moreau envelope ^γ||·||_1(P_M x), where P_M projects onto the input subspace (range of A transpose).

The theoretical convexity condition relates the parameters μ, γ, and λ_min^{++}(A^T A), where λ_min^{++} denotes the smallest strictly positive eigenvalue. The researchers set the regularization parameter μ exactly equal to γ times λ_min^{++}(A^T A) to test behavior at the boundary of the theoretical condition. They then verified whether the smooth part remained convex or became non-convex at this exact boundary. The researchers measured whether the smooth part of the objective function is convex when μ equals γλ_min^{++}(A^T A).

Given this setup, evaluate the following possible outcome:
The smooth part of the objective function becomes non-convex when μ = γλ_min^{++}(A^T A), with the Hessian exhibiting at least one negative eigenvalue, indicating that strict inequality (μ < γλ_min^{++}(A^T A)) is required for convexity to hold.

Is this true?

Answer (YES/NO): NO